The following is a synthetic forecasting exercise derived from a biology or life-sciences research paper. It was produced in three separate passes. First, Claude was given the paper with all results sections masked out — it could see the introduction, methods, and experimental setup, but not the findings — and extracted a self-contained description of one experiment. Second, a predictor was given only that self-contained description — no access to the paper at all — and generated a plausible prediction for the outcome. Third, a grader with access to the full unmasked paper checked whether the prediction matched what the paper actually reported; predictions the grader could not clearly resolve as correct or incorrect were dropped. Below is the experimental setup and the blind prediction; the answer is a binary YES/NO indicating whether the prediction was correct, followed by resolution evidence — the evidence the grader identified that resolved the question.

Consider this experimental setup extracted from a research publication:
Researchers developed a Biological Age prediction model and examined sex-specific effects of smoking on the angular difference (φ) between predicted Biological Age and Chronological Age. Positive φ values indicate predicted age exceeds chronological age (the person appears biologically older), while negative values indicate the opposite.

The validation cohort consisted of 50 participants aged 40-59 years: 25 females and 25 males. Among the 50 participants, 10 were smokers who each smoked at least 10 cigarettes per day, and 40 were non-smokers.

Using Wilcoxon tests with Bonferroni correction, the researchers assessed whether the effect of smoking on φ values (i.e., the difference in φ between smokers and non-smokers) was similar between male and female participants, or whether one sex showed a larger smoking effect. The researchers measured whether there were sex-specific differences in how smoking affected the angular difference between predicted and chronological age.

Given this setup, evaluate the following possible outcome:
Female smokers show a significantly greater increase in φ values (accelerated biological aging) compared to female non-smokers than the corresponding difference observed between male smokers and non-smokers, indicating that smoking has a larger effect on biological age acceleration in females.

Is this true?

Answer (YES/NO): NO